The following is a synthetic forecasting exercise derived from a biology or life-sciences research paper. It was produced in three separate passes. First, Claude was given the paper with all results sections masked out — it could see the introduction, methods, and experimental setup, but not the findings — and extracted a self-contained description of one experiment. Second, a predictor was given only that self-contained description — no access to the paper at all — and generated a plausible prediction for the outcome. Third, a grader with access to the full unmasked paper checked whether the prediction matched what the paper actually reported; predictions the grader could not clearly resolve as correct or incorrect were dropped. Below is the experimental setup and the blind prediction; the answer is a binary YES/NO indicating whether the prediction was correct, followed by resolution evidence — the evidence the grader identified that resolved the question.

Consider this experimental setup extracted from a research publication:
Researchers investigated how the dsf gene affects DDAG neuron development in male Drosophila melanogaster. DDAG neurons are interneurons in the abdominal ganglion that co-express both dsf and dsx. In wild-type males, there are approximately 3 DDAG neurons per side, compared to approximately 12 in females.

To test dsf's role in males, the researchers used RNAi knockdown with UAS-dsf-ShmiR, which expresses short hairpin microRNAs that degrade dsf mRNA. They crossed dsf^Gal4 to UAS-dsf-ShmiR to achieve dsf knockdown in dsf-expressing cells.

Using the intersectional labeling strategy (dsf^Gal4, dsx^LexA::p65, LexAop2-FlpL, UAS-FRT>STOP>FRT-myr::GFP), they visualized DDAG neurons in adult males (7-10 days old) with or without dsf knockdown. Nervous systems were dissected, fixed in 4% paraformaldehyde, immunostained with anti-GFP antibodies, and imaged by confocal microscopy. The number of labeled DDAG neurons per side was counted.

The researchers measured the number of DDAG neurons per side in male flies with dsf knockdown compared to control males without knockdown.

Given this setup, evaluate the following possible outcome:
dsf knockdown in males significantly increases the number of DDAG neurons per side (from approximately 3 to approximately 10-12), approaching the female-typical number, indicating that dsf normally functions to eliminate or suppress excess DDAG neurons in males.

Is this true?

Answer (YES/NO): NO